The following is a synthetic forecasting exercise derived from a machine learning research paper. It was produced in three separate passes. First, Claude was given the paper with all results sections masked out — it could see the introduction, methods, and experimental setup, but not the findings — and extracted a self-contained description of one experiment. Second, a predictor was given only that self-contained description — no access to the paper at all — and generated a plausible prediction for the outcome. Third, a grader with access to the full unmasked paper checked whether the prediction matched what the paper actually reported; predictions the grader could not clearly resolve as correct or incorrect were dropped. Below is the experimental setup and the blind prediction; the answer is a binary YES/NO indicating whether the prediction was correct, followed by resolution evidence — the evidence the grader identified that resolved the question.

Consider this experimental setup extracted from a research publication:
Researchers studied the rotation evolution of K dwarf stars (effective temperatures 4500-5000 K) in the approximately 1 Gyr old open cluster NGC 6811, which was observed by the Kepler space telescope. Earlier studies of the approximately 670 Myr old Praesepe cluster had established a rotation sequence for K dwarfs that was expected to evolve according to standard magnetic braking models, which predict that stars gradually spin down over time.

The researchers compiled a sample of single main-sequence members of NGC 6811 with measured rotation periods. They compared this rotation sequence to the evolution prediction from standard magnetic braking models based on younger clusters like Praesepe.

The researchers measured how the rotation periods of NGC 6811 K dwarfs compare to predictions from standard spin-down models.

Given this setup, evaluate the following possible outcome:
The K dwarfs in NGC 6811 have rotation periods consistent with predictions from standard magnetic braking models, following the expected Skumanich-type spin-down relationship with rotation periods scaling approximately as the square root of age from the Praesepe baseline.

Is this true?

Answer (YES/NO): NO